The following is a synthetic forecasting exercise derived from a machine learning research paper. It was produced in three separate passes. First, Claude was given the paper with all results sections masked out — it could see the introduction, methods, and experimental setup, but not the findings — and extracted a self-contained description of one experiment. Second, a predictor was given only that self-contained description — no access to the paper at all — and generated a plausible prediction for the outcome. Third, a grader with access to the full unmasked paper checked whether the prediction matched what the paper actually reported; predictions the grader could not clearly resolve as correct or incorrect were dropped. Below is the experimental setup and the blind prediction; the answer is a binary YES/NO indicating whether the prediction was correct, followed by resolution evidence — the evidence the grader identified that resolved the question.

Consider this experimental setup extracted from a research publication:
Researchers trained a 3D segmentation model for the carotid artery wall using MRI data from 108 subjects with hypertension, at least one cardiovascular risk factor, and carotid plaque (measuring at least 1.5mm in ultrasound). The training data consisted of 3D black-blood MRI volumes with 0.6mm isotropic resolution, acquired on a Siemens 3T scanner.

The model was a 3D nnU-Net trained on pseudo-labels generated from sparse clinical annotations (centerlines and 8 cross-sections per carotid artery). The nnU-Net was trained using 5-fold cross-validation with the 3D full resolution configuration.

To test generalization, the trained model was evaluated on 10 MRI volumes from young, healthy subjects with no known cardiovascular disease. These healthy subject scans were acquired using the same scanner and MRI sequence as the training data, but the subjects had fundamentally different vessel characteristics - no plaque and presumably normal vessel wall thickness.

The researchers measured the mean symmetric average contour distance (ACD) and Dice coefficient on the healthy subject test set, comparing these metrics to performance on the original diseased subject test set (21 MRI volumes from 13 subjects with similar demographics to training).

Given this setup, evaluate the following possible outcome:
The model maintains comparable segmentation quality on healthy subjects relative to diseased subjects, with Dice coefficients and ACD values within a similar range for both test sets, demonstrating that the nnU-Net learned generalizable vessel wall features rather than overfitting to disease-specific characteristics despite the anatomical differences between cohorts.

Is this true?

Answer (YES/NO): YES